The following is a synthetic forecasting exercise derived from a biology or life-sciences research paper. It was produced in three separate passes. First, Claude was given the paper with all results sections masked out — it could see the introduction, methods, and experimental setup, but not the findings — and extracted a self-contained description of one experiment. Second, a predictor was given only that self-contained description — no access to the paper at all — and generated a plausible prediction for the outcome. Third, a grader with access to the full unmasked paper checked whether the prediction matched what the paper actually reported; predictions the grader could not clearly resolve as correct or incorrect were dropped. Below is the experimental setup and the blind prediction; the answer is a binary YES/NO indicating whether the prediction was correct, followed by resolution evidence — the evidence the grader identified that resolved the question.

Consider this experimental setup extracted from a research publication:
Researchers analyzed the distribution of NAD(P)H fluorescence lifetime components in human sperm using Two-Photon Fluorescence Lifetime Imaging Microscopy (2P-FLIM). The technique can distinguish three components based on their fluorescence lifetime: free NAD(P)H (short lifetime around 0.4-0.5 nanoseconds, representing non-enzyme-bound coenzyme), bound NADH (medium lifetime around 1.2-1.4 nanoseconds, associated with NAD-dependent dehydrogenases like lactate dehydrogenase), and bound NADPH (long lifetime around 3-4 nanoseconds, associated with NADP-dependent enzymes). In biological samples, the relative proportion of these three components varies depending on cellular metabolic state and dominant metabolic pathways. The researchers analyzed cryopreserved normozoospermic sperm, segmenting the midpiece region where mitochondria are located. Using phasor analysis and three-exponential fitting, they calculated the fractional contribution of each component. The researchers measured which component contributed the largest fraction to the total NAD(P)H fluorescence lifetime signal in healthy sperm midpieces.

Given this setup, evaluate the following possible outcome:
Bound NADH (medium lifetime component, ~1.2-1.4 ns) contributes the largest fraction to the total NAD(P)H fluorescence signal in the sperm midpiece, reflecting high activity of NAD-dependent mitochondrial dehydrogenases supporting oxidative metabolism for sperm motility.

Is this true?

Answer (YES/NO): NO